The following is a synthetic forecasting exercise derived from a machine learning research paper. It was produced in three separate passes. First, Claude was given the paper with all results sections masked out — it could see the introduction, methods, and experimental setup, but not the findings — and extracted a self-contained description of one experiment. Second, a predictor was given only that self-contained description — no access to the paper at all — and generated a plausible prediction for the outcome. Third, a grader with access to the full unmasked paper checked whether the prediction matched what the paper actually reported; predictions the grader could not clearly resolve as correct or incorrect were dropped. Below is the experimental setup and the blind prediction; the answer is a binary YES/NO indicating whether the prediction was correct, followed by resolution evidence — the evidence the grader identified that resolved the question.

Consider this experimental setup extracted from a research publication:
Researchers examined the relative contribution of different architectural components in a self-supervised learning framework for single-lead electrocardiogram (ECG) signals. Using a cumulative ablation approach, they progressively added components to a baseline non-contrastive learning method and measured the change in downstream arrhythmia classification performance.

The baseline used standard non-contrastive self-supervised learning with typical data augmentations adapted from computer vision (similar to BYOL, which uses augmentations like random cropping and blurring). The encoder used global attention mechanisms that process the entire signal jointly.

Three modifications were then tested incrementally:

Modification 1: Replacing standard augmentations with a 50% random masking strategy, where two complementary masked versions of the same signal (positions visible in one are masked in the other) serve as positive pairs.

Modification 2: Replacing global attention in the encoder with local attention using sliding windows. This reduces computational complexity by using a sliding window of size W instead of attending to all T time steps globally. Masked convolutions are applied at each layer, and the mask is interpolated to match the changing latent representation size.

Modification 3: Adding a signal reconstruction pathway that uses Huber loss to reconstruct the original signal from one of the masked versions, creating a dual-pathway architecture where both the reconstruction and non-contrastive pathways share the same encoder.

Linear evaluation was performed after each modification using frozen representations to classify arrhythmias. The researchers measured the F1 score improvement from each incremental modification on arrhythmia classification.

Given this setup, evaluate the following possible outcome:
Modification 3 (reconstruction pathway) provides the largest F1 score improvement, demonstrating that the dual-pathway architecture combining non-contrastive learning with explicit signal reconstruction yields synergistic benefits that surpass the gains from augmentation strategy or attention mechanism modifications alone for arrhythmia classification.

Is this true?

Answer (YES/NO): YES